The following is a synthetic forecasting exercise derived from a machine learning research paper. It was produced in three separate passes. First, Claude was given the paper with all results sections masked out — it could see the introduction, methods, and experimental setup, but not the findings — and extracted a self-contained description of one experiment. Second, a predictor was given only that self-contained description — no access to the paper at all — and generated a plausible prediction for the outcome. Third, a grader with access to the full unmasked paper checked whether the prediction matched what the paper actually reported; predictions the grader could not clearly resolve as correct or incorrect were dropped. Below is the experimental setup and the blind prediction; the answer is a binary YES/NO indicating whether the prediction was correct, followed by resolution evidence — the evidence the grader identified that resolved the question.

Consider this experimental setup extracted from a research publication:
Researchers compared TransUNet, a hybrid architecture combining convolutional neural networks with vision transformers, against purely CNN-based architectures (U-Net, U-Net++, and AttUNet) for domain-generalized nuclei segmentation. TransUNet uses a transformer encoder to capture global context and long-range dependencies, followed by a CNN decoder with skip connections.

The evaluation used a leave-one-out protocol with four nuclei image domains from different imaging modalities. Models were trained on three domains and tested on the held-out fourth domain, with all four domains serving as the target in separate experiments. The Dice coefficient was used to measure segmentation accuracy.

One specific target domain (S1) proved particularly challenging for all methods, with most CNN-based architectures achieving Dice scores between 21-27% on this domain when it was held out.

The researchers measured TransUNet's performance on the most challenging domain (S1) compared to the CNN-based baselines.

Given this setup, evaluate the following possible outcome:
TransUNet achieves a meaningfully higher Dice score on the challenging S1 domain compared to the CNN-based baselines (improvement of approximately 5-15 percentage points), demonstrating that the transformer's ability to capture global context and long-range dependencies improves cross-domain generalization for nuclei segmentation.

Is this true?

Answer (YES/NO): NO